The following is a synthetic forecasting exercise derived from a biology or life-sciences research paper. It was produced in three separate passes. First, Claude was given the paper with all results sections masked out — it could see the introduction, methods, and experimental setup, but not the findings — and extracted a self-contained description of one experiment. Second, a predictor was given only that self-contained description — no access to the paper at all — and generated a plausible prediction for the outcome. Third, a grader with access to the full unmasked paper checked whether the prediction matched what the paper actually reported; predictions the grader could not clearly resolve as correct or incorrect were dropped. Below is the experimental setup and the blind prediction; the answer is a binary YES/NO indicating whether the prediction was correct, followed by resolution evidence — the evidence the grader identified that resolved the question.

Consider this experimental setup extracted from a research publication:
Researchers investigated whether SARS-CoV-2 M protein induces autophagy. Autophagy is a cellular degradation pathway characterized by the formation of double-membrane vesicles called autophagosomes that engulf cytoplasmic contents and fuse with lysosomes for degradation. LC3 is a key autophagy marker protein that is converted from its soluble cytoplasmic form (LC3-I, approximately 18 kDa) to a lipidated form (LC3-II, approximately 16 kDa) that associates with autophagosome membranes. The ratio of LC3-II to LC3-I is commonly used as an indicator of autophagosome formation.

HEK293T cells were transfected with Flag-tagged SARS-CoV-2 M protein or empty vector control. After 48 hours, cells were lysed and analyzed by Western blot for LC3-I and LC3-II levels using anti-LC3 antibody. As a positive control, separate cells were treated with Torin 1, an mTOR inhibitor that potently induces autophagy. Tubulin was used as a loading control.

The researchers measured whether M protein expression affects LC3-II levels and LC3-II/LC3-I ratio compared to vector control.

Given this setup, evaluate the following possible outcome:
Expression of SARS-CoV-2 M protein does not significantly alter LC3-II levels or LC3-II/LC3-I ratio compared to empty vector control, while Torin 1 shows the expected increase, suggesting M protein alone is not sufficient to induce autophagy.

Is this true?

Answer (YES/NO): NO